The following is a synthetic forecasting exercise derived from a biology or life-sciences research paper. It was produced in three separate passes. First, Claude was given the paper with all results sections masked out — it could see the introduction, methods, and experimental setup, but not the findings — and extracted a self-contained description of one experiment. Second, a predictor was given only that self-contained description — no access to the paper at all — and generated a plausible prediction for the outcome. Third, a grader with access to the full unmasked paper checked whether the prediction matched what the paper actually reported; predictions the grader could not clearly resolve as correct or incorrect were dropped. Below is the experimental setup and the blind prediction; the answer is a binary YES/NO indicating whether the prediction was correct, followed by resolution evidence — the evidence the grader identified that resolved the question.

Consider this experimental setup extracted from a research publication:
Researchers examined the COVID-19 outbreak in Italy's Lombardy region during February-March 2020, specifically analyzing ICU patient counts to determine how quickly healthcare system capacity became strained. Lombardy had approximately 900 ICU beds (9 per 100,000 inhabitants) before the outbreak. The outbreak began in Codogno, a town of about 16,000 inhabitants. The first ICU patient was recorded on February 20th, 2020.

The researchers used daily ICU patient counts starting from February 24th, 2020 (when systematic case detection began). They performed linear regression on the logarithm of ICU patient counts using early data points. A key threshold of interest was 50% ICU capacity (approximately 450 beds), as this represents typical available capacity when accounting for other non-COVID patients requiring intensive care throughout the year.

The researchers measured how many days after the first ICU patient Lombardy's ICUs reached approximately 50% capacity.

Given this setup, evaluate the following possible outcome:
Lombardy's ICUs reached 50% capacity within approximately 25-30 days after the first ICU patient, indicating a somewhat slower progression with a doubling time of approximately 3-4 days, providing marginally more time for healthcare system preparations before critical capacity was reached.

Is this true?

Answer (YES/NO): NO